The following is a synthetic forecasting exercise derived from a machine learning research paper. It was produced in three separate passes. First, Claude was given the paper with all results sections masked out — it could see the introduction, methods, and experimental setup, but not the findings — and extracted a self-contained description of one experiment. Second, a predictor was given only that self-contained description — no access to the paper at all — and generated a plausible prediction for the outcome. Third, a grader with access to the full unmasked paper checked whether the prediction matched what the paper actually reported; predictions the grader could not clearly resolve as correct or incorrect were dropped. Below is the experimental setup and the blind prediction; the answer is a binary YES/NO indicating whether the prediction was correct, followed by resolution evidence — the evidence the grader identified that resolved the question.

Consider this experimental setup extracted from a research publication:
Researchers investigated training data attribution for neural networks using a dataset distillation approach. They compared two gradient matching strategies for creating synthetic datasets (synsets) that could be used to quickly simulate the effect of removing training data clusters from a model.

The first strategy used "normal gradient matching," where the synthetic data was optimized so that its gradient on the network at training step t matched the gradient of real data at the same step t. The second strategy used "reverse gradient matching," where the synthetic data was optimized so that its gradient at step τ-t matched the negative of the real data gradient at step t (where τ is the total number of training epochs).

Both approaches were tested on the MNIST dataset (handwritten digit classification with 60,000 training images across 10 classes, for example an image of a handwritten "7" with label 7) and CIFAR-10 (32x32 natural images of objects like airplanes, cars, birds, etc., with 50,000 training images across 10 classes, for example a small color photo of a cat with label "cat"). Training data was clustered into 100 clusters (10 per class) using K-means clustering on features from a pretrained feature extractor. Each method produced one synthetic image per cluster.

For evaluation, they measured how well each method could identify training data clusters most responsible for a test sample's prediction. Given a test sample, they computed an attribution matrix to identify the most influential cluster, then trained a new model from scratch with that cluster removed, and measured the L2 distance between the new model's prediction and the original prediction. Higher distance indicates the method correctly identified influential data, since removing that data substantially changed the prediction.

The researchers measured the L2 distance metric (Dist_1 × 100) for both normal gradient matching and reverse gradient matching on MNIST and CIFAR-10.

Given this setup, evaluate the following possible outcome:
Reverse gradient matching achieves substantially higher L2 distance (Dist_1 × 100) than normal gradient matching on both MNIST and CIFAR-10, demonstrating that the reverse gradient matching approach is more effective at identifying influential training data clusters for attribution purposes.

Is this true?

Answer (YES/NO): NO